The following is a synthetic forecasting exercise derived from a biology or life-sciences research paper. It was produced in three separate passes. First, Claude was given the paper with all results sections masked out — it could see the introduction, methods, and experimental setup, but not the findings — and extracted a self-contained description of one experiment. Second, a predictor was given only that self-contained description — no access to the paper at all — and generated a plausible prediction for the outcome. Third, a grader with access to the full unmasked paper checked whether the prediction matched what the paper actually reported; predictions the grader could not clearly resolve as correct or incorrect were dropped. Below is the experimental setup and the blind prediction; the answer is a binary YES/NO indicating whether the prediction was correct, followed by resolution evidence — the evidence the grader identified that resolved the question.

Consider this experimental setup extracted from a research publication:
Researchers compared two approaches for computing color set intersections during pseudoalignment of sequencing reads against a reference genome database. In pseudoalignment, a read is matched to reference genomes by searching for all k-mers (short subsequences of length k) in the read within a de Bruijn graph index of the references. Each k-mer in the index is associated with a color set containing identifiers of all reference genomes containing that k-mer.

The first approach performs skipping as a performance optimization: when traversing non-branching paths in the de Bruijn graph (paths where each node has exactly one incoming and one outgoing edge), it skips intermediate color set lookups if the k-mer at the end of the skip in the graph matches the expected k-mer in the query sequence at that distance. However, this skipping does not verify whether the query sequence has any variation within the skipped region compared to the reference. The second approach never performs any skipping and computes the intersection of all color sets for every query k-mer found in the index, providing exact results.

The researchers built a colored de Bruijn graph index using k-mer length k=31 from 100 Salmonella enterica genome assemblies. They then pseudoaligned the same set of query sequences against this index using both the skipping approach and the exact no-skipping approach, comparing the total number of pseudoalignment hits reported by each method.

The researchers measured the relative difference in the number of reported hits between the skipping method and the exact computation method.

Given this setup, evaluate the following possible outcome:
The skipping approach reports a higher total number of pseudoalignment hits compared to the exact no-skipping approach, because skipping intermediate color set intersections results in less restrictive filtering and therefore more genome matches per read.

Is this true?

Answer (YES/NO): YES